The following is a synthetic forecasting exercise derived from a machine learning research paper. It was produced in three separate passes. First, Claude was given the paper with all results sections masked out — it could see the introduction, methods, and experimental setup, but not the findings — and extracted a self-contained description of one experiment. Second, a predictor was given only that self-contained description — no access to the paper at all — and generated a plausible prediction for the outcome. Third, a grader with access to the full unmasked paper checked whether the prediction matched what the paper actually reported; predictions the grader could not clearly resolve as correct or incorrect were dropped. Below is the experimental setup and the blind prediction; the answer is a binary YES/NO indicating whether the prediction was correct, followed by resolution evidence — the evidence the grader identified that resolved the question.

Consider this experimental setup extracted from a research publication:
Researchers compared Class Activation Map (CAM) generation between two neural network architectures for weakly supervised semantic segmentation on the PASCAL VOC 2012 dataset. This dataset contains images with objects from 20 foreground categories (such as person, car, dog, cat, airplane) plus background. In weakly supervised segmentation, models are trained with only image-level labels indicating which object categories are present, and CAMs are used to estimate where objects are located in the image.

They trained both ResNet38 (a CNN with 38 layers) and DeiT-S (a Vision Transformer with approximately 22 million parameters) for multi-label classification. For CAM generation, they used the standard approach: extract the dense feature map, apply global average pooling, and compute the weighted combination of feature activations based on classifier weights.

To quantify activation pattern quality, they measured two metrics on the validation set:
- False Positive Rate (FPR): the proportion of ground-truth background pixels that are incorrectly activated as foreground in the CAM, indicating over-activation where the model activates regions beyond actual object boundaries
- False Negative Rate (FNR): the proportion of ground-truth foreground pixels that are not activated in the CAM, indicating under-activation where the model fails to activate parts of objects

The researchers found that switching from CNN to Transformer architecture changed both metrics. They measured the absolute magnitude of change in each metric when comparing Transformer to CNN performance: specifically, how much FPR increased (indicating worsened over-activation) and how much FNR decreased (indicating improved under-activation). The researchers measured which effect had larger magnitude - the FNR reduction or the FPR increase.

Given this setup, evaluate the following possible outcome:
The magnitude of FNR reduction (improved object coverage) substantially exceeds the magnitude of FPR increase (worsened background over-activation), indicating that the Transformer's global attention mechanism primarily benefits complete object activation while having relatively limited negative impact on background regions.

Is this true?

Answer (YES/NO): YES